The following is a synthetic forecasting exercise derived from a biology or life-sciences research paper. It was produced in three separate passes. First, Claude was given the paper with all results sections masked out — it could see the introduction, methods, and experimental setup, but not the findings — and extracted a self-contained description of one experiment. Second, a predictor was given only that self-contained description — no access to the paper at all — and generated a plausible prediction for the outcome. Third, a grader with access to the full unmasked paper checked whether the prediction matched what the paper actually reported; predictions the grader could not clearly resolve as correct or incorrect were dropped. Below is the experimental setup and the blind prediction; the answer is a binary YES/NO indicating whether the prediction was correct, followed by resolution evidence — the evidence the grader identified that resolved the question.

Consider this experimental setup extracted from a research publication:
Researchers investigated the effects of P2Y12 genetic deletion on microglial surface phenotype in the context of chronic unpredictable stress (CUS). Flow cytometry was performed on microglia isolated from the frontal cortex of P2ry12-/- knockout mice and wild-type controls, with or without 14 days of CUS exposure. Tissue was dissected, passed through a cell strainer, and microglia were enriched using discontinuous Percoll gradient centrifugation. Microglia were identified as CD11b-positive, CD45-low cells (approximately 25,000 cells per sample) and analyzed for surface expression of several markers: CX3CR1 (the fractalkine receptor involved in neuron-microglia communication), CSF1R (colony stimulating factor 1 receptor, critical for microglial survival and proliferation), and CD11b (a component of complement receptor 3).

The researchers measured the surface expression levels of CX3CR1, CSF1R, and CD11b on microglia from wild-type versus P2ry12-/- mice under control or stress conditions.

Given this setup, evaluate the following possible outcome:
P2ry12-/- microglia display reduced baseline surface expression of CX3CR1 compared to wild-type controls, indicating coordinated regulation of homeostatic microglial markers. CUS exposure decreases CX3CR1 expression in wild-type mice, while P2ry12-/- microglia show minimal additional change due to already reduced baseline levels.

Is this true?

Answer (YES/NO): NO